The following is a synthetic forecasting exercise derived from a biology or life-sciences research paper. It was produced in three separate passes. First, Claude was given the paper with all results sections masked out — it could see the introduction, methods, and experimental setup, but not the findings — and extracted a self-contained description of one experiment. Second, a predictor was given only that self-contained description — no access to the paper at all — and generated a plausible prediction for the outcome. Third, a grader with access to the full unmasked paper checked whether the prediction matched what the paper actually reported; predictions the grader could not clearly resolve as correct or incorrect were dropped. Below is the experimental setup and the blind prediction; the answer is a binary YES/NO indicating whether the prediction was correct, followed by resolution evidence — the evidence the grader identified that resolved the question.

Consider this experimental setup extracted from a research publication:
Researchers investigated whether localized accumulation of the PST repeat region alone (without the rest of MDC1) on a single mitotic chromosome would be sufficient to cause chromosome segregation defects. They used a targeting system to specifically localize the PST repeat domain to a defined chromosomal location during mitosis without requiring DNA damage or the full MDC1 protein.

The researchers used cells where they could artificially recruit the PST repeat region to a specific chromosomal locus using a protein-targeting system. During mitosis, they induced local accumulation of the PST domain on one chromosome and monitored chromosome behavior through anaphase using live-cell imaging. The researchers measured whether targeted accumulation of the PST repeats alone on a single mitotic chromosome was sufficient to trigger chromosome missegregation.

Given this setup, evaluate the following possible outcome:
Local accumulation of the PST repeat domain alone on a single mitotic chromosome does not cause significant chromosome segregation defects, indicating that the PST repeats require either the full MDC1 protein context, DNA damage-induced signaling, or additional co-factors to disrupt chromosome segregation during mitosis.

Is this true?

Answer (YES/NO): NO